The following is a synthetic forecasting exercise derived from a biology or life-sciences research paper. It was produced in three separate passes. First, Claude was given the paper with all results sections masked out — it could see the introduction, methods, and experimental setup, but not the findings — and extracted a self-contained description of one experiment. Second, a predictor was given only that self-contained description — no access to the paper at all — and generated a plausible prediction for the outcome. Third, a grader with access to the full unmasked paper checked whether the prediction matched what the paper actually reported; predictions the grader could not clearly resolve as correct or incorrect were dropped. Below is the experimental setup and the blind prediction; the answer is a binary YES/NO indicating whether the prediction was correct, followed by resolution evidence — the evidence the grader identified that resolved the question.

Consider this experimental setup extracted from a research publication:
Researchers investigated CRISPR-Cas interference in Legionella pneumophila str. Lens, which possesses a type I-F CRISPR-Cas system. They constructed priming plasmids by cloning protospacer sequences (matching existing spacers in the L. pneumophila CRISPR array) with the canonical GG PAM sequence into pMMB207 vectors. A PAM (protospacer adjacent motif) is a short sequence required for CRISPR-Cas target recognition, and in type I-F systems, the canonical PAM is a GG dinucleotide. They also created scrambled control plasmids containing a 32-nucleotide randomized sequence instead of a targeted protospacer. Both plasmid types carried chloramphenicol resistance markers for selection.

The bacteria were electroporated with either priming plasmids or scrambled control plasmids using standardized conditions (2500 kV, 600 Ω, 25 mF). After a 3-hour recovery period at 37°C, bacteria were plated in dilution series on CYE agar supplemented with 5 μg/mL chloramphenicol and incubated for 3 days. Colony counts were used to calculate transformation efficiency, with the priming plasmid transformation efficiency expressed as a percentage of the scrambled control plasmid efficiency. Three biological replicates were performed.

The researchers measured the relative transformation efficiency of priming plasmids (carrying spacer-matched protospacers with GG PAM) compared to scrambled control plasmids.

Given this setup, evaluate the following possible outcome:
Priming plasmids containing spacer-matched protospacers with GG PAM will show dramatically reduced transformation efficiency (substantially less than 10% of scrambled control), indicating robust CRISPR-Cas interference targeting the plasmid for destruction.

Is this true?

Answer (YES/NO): YES